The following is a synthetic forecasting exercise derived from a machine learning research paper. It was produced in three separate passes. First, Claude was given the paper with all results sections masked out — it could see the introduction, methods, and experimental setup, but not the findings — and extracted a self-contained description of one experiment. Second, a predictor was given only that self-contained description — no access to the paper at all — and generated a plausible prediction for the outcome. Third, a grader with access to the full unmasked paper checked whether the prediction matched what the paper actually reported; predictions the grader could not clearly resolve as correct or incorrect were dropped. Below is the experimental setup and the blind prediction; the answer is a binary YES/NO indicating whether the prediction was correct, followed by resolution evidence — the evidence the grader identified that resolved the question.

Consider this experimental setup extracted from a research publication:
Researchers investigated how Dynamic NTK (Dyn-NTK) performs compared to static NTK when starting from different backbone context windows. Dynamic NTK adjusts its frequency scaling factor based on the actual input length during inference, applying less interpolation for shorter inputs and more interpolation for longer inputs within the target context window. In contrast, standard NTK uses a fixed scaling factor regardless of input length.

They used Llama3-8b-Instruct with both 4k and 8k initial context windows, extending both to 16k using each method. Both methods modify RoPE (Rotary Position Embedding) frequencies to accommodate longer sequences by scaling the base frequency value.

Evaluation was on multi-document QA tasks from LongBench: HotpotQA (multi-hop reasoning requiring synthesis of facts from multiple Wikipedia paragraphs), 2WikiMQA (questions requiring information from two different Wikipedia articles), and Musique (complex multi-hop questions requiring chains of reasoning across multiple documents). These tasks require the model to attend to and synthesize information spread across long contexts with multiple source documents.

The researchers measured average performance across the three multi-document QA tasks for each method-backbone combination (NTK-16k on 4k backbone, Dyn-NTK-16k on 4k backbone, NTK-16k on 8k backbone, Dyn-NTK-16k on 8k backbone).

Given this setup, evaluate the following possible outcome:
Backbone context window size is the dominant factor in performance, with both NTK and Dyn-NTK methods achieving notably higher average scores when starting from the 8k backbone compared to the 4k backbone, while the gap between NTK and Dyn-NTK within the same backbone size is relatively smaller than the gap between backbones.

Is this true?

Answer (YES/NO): NO